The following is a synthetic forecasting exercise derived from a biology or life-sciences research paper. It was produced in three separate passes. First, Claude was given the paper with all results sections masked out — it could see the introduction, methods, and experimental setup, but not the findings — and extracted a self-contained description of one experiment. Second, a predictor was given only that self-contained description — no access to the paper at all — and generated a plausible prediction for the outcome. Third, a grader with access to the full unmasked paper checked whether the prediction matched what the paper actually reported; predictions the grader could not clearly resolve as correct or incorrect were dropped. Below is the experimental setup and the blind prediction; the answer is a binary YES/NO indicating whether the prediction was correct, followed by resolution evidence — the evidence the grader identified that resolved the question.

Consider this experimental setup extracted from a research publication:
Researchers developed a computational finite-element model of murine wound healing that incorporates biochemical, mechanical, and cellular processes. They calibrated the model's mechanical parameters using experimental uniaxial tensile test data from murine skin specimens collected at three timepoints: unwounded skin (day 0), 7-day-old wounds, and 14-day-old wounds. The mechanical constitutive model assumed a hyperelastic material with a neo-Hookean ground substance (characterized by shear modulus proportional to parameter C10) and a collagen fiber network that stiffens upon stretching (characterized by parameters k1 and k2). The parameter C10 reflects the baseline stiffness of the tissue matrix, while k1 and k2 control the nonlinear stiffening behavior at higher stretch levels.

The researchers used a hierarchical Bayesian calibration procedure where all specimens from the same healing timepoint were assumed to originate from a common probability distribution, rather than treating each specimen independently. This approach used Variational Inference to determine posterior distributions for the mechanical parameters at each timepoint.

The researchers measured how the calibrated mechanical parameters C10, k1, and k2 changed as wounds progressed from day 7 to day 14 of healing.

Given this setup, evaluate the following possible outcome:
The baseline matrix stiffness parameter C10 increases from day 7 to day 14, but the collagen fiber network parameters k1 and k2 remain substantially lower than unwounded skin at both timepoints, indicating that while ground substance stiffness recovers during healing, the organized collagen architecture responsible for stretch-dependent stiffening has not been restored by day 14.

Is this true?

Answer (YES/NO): NO